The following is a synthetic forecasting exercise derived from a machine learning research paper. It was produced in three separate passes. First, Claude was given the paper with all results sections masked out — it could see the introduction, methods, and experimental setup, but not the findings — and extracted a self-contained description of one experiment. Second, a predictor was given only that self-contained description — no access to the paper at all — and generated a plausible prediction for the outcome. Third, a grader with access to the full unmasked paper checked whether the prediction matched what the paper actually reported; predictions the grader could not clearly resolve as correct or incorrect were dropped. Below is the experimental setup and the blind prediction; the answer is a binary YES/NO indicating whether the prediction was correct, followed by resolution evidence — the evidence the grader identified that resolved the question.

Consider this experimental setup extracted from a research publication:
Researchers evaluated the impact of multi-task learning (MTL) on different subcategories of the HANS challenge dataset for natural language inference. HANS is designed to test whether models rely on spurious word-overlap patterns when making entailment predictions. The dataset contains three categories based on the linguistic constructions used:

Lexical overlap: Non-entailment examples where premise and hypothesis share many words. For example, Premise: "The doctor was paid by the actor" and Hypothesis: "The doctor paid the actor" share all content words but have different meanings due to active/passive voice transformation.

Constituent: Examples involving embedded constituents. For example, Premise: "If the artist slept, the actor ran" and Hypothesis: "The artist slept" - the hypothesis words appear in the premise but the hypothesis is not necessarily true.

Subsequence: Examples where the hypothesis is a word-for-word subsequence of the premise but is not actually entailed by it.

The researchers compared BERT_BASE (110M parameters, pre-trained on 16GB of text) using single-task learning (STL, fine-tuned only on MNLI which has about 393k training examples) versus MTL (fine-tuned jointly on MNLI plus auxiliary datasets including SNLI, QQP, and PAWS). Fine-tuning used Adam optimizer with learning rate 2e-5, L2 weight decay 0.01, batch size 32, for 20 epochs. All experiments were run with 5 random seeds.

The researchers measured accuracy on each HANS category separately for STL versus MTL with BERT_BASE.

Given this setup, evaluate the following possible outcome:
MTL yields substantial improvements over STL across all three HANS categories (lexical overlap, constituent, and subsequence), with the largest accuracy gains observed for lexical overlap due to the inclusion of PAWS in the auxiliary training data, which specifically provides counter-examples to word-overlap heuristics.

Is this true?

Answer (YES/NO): NO